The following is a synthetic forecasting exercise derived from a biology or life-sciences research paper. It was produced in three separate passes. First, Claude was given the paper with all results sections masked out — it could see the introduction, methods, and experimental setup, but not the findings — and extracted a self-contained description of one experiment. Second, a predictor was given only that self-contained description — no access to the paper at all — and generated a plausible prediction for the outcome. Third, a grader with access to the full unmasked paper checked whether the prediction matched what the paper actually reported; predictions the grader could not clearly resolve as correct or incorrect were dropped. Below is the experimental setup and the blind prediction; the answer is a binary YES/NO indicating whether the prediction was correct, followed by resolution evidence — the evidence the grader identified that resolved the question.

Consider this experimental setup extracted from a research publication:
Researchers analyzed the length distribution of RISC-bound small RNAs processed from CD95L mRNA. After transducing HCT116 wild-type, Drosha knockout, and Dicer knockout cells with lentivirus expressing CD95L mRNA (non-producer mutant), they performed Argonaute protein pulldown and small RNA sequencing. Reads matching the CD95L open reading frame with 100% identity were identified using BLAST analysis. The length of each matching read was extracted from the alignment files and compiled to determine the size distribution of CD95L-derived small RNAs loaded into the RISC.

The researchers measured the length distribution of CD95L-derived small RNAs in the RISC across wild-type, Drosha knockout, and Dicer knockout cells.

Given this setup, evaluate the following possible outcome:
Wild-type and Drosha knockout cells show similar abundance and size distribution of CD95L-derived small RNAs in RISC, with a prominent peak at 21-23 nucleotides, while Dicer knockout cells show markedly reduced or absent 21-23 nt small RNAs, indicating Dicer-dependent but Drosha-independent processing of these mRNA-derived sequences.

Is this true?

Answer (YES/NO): NO